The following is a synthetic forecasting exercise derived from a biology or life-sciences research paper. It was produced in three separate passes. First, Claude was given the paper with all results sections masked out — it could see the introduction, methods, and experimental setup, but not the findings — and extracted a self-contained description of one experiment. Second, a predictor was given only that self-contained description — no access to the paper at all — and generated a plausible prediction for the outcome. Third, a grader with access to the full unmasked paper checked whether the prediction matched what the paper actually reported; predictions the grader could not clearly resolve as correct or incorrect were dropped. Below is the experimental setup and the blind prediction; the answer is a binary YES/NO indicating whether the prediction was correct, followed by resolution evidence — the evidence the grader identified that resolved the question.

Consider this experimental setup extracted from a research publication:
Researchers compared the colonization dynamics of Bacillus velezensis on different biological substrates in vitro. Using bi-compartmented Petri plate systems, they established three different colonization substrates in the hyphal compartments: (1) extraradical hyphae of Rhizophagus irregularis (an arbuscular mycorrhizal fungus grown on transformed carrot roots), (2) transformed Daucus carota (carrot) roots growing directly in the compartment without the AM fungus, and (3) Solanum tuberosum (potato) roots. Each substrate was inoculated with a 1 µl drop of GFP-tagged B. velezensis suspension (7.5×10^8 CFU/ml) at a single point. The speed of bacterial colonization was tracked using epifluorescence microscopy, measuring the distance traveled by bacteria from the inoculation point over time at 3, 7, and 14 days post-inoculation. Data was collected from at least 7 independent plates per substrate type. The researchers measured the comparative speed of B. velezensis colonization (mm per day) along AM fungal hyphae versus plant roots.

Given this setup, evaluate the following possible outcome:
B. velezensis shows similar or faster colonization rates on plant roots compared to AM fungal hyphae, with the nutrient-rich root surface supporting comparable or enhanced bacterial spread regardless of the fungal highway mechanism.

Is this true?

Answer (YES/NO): NO